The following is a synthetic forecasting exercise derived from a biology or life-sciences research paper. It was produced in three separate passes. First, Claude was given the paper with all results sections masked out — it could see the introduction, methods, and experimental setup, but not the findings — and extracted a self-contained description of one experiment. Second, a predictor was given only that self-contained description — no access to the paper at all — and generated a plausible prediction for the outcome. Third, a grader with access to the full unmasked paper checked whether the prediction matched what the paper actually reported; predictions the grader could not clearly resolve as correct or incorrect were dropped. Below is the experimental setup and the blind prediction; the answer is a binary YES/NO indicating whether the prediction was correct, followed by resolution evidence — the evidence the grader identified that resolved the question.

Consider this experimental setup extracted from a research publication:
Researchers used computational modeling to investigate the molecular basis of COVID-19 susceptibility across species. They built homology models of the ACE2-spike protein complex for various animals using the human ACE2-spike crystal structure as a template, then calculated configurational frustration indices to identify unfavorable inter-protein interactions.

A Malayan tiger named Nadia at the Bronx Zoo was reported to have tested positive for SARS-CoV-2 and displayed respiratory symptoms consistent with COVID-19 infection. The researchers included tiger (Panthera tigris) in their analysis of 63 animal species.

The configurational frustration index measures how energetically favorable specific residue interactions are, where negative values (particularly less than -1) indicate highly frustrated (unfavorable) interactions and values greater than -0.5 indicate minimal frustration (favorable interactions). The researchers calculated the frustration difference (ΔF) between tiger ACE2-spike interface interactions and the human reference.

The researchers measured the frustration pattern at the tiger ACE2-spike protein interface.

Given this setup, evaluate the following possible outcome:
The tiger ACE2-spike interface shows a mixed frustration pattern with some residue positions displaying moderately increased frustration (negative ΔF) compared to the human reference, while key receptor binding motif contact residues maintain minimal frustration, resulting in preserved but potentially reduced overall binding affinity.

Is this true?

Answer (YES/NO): NO